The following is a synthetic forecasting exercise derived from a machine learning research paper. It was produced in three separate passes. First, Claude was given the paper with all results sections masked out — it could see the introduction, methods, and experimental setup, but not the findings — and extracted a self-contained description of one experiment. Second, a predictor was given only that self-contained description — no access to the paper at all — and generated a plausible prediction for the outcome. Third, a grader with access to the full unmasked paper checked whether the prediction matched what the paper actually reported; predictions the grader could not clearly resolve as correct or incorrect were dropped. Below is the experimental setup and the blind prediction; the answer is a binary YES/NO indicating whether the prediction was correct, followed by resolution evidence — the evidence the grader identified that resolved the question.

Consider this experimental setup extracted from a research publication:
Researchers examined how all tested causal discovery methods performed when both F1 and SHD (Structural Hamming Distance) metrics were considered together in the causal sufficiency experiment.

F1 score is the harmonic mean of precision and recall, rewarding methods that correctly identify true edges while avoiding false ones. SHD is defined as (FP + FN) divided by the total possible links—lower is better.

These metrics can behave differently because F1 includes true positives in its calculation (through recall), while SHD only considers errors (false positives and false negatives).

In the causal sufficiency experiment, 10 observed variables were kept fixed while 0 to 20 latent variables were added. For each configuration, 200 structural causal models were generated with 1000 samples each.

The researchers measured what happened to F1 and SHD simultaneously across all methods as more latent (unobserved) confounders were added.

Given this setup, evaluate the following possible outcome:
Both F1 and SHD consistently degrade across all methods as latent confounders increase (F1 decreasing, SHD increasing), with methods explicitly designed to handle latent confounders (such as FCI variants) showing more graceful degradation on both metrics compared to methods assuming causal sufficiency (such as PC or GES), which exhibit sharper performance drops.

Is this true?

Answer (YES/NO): NO